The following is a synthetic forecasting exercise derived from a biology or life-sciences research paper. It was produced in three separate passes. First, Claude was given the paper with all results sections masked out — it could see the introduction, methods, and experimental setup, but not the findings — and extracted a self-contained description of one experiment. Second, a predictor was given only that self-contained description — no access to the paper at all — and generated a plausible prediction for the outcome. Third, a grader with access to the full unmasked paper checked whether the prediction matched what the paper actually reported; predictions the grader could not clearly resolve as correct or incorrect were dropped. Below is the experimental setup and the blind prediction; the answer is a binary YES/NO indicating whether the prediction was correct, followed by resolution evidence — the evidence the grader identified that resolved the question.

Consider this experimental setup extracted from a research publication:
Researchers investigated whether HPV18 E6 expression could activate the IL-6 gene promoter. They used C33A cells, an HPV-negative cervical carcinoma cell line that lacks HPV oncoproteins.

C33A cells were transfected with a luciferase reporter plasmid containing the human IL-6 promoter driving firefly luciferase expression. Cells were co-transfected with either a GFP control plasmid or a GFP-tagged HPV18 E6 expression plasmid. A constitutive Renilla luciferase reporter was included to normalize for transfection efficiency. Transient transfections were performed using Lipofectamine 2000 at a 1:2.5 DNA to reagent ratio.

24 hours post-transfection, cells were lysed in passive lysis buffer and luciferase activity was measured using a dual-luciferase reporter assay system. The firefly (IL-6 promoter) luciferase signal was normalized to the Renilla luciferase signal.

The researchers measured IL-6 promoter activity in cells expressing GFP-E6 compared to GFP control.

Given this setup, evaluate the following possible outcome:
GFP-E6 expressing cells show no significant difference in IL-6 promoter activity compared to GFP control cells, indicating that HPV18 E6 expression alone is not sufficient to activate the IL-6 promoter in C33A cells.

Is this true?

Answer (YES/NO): NO